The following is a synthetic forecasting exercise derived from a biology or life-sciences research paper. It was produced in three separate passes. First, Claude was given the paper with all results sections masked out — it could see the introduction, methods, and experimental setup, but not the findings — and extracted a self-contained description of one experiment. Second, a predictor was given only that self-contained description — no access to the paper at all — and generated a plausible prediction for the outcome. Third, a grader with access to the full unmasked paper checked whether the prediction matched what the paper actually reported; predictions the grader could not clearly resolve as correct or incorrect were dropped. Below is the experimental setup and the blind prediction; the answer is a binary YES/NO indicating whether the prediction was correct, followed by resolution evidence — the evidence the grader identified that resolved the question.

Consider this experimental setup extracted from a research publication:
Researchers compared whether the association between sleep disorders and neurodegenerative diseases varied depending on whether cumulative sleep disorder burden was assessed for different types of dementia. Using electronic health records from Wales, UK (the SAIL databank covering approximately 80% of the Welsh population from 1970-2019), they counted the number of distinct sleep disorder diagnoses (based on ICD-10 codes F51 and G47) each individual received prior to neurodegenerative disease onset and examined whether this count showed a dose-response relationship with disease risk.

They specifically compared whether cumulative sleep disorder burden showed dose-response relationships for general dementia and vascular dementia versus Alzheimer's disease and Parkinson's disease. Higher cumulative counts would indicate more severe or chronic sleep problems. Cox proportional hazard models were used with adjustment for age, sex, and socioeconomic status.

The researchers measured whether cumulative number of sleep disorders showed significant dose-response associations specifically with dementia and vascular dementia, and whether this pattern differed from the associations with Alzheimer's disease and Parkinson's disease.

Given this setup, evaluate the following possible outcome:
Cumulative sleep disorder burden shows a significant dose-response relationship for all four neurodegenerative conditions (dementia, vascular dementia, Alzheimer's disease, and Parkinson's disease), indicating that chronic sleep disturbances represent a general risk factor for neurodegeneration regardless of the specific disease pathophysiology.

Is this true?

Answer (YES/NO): NO